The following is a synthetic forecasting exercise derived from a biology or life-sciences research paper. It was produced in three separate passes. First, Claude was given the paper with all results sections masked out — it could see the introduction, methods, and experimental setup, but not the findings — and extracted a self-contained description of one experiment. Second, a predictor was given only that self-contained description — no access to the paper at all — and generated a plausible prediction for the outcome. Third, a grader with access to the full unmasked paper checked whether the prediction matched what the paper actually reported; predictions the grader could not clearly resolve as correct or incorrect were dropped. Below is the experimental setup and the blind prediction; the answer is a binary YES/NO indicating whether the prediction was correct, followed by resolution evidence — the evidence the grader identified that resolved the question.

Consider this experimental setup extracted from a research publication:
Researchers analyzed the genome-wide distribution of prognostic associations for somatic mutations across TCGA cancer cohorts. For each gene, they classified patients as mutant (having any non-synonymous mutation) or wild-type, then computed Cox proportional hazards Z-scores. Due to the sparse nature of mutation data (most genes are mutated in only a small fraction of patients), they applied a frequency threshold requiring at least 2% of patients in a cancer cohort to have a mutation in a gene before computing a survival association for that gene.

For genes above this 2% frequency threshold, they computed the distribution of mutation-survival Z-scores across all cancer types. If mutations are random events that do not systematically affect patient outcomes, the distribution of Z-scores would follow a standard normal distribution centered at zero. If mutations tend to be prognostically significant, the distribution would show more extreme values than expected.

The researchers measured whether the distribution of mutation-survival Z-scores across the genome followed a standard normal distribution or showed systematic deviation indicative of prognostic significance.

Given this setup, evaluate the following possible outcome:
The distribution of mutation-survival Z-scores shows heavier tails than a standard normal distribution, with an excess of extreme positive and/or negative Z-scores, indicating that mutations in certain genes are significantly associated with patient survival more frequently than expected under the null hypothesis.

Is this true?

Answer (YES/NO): NO